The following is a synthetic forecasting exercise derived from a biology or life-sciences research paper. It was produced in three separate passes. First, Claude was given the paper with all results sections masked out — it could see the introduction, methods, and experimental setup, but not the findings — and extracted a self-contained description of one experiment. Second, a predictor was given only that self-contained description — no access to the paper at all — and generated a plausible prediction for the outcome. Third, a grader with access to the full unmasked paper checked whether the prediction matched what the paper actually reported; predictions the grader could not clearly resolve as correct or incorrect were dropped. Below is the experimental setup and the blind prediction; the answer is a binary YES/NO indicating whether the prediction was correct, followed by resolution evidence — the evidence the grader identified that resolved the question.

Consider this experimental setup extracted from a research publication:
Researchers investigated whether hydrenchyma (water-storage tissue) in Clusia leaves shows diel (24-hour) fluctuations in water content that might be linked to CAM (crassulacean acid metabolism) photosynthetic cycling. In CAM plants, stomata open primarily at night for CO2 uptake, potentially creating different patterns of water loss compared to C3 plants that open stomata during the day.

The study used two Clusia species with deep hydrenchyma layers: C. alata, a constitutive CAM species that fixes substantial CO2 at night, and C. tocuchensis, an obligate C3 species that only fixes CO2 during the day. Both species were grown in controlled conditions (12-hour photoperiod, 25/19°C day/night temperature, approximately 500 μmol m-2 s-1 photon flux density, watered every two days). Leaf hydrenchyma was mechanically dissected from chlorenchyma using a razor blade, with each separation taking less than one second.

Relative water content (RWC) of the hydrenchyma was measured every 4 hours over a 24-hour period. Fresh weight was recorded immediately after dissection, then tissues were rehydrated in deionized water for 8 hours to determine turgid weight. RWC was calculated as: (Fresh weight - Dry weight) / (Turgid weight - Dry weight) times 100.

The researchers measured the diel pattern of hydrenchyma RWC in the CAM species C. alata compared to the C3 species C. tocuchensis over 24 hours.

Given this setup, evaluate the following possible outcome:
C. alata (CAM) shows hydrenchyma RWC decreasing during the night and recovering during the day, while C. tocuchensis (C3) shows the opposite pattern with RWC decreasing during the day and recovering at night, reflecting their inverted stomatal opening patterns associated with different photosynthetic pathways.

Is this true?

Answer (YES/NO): YES